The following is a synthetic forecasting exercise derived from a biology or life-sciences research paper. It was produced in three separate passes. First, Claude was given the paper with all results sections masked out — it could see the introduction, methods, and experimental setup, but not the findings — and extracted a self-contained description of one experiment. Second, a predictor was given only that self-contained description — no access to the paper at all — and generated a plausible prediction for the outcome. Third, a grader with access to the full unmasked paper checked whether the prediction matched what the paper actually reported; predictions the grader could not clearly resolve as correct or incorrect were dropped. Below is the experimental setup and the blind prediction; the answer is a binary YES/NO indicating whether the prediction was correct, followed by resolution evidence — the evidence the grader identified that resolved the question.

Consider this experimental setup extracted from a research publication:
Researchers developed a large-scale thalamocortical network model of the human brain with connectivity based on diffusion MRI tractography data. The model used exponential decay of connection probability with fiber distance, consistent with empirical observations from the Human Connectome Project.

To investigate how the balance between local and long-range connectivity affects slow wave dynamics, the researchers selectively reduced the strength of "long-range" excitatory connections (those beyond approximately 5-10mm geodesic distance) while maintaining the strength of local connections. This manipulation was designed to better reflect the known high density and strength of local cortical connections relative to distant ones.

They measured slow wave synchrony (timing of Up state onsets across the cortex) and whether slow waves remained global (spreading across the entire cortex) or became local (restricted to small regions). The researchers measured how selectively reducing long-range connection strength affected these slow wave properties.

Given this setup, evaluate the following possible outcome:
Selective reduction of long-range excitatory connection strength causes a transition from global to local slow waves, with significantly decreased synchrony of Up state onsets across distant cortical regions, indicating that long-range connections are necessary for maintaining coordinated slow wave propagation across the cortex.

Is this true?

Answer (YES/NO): YES